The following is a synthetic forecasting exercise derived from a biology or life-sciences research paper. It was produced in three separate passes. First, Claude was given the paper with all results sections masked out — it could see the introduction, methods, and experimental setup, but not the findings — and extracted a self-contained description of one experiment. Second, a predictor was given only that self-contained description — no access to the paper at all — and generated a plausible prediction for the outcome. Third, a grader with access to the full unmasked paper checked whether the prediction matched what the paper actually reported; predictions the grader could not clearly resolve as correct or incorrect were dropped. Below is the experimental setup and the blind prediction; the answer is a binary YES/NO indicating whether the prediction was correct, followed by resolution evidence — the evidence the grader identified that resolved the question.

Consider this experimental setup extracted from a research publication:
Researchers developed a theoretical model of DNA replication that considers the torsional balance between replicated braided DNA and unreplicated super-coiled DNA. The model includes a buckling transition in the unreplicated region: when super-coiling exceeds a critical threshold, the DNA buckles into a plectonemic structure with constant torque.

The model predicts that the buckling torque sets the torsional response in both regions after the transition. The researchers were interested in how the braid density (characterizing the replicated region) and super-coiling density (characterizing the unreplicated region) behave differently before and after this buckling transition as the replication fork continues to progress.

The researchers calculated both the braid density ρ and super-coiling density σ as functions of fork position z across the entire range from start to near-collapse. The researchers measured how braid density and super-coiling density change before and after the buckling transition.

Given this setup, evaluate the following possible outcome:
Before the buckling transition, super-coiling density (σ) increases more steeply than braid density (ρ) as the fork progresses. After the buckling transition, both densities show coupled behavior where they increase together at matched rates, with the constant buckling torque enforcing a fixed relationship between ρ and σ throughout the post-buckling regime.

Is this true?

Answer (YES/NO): NO